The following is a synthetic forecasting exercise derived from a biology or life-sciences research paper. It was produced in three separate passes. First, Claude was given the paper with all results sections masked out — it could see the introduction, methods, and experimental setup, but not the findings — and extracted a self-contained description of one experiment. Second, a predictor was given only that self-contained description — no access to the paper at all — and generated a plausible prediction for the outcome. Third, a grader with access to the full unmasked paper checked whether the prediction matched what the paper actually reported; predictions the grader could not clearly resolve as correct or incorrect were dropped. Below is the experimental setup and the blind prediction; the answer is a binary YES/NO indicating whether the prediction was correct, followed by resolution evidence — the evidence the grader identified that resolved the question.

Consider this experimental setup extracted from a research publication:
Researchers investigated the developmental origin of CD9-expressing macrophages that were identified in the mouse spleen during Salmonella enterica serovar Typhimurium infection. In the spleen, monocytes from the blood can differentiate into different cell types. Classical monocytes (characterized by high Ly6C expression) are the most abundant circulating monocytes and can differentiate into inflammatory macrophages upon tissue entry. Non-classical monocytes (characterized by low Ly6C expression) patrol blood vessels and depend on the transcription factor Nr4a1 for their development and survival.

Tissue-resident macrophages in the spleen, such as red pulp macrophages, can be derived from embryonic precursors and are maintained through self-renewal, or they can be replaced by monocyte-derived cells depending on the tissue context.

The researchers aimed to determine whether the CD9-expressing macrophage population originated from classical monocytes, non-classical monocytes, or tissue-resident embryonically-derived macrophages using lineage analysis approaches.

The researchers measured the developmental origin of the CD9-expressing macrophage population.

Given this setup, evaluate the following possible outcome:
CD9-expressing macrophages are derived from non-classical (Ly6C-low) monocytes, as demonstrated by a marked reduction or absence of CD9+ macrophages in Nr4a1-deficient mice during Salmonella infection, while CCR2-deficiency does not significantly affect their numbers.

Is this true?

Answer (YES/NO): YES